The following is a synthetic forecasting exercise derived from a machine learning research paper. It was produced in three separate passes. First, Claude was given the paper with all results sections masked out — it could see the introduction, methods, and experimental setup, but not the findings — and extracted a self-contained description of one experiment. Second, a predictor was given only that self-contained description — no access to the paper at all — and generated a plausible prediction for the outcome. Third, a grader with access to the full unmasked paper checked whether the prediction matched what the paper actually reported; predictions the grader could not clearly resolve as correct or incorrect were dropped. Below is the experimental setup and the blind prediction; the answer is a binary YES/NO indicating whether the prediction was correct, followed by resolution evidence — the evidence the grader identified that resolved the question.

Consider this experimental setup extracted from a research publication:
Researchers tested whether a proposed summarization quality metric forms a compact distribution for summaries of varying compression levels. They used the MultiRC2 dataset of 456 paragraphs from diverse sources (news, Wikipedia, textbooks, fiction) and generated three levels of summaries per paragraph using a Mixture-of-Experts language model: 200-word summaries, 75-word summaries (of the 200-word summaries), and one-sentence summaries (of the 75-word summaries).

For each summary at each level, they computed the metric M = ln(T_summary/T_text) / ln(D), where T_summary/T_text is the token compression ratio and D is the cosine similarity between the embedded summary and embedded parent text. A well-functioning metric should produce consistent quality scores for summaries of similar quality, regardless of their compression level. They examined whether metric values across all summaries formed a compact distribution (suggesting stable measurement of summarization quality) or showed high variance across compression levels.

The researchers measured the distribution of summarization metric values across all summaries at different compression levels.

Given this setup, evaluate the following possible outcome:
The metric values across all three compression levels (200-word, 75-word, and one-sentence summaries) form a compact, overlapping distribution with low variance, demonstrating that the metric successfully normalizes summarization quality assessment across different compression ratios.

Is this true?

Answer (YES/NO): NO